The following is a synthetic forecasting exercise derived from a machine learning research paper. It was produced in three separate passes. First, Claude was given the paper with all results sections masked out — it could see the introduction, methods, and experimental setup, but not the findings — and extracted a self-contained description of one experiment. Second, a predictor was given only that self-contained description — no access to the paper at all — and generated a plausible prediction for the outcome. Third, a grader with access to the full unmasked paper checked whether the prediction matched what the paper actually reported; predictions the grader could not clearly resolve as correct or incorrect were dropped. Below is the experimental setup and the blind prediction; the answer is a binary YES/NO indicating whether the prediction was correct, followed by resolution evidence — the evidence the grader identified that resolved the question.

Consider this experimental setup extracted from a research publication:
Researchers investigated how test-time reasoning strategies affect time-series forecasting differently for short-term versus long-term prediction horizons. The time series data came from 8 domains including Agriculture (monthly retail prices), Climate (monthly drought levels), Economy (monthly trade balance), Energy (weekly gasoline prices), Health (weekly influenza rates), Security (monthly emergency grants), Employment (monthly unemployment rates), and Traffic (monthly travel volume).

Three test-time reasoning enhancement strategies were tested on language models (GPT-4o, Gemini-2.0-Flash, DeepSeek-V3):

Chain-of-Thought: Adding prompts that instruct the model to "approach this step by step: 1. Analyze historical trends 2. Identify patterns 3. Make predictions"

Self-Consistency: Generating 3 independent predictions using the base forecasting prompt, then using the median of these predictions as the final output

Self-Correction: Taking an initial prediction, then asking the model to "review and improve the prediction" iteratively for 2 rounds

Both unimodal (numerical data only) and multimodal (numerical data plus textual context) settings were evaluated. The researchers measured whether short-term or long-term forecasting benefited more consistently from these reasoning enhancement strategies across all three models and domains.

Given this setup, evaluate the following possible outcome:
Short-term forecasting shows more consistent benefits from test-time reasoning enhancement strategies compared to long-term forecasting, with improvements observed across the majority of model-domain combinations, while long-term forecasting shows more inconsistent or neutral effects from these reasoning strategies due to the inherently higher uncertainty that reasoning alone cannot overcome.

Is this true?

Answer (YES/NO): NO